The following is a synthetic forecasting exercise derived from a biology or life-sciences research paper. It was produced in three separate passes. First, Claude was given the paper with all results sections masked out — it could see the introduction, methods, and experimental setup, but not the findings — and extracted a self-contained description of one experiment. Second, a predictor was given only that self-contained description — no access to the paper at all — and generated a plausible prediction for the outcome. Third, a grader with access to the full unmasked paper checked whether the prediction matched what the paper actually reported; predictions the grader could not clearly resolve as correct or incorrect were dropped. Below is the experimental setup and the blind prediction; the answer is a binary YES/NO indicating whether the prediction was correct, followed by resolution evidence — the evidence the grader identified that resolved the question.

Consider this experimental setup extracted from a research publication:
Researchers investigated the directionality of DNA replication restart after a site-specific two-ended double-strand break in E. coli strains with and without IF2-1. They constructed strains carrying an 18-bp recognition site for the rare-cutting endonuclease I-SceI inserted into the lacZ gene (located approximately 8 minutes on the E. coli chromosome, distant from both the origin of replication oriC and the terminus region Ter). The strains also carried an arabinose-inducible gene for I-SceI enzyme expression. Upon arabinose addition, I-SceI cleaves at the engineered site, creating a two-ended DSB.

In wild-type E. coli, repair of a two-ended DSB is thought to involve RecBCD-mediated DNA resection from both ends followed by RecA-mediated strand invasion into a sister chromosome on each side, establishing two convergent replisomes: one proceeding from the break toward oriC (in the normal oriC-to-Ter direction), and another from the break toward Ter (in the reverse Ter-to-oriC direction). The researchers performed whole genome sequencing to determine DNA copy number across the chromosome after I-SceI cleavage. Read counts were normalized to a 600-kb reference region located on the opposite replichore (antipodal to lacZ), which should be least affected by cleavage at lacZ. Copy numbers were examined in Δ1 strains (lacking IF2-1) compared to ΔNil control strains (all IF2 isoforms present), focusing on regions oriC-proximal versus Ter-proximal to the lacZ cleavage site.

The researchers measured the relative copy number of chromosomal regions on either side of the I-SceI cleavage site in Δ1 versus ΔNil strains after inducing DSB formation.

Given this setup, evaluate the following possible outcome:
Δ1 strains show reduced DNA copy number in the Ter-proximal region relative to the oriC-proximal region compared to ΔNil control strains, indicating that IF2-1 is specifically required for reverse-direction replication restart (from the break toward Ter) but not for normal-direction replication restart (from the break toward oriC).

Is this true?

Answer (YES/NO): NO